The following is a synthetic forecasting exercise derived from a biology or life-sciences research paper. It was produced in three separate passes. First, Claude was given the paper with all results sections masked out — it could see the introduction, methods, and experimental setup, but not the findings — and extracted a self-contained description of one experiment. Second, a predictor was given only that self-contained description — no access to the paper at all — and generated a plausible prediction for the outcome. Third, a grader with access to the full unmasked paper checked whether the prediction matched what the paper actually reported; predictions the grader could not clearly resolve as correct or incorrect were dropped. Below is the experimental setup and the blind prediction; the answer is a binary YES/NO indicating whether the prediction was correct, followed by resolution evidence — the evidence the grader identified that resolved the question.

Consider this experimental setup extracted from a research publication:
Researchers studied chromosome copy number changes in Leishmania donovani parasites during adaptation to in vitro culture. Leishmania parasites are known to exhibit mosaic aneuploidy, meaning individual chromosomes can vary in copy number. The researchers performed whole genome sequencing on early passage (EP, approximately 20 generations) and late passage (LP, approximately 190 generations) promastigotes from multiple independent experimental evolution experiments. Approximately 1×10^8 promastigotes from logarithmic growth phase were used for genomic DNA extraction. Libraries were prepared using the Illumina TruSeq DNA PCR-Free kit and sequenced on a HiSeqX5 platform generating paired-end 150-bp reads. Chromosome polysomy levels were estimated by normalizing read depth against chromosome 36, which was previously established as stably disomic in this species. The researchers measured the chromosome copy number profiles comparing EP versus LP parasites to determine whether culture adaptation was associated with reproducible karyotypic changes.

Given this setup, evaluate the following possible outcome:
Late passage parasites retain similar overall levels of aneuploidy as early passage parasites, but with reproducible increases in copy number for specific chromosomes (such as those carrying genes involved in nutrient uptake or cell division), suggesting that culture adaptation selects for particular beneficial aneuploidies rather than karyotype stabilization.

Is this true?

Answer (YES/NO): NO